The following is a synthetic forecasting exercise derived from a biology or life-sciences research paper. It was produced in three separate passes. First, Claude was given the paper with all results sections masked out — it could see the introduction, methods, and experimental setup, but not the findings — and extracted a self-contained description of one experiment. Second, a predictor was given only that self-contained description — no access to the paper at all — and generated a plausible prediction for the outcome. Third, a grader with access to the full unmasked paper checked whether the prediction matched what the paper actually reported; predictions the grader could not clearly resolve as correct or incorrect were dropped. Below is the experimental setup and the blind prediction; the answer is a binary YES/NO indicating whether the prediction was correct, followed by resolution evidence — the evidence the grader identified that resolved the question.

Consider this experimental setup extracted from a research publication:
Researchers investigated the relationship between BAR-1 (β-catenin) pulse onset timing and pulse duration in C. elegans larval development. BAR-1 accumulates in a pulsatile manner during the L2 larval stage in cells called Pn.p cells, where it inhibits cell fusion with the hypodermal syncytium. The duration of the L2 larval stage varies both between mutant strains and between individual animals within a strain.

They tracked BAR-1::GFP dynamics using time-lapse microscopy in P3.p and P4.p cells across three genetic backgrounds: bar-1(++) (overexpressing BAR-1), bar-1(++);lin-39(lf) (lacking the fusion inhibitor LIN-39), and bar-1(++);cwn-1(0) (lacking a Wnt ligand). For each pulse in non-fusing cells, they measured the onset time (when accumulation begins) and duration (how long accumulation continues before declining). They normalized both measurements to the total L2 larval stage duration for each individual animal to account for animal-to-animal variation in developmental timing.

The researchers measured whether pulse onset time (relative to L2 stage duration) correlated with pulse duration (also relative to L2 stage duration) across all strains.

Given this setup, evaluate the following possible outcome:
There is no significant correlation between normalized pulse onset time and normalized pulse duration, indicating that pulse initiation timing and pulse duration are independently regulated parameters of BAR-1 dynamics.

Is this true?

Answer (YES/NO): NO